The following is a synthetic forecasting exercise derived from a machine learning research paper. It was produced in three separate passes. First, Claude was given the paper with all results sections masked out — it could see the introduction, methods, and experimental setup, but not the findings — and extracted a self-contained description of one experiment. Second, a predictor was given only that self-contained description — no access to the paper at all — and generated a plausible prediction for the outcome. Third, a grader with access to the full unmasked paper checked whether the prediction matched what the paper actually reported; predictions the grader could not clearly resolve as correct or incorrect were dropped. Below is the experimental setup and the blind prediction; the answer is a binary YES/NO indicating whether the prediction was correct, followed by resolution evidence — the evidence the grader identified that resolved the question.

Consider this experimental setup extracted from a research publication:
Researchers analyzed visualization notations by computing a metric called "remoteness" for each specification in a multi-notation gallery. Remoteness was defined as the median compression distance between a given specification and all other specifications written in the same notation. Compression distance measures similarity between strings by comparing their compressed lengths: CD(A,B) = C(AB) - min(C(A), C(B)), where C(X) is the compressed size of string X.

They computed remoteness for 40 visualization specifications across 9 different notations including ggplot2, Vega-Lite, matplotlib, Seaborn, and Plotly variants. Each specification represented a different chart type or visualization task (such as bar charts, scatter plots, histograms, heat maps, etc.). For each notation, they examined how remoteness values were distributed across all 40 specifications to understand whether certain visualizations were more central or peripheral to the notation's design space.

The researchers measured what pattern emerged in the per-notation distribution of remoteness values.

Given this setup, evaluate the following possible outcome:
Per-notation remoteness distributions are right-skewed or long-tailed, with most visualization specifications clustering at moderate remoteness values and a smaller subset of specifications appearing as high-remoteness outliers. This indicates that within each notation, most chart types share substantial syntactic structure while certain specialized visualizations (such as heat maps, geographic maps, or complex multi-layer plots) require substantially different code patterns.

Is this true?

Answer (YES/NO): YES